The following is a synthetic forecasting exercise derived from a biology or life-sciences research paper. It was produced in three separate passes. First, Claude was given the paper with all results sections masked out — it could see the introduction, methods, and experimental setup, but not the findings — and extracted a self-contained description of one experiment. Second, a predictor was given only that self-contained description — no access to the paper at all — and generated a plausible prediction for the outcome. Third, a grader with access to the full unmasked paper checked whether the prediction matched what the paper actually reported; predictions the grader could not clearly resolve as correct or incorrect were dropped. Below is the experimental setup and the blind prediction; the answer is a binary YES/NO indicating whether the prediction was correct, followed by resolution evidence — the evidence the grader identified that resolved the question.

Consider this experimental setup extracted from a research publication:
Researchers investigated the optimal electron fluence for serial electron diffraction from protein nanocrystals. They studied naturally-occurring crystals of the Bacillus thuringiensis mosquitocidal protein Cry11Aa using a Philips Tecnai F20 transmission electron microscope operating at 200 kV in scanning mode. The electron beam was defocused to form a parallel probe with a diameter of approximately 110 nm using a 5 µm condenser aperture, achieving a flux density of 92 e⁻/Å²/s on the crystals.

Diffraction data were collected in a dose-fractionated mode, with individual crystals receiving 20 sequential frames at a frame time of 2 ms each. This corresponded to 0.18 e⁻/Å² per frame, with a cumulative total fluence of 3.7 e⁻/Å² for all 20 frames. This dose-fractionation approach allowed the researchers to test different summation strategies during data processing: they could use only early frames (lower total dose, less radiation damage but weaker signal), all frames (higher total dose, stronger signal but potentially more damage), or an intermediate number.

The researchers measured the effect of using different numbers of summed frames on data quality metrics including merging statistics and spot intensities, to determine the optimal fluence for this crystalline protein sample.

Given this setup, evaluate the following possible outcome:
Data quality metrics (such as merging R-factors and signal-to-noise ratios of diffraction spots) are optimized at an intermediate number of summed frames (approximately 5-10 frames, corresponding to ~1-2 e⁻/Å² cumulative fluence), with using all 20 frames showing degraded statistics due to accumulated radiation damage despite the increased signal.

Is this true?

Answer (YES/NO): NO